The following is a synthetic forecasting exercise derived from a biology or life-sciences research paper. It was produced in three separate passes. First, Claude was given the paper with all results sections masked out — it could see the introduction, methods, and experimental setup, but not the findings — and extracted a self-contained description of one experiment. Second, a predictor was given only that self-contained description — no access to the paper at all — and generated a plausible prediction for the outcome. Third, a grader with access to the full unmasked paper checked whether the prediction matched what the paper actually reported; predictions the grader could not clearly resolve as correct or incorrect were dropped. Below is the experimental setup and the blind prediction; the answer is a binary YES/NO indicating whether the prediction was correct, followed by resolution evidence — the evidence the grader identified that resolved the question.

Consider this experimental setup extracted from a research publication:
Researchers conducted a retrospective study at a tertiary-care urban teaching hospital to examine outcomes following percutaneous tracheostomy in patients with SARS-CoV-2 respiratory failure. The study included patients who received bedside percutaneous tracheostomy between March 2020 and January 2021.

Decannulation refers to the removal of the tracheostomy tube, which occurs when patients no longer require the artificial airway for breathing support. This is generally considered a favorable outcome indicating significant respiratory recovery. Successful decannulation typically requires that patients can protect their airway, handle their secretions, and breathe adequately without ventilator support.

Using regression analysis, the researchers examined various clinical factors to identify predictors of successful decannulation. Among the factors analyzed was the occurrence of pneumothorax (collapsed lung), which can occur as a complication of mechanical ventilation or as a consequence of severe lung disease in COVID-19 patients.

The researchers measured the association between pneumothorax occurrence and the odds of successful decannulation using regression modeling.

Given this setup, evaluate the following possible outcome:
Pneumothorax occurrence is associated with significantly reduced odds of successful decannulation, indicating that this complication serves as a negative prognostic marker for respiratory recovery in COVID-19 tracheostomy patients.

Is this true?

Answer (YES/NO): YES